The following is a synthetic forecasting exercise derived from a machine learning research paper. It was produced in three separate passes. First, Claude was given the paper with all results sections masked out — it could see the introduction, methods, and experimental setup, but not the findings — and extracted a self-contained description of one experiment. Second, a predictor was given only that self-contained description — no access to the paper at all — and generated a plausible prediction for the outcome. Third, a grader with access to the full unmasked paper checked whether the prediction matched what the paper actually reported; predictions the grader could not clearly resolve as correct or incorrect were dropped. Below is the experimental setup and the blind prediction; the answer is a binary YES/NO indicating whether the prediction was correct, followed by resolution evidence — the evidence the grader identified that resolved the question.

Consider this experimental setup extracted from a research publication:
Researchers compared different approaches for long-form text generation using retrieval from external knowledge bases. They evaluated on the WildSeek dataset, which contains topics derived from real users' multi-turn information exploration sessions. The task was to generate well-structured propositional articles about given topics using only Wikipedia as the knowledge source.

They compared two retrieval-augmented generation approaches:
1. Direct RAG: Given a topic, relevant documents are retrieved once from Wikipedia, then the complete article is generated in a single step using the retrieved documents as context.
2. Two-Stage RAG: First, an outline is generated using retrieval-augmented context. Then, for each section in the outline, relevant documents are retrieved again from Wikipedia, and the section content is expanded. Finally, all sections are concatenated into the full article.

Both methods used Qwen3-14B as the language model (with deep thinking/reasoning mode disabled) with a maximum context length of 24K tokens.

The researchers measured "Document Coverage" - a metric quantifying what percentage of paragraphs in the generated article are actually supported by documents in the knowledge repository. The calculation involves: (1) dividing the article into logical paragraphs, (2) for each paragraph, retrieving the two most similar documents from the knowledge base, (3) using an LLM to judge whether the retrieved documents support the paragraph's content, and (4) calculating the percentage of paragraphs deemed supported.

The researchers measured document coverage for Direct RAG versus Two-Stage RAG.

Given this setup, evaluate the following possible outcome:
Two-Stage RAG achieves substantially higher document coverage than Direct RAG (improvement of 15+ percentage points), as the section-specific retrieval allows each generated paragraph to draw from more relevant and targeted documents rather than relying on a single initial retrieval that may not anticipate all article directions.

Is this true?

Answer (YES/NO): NO